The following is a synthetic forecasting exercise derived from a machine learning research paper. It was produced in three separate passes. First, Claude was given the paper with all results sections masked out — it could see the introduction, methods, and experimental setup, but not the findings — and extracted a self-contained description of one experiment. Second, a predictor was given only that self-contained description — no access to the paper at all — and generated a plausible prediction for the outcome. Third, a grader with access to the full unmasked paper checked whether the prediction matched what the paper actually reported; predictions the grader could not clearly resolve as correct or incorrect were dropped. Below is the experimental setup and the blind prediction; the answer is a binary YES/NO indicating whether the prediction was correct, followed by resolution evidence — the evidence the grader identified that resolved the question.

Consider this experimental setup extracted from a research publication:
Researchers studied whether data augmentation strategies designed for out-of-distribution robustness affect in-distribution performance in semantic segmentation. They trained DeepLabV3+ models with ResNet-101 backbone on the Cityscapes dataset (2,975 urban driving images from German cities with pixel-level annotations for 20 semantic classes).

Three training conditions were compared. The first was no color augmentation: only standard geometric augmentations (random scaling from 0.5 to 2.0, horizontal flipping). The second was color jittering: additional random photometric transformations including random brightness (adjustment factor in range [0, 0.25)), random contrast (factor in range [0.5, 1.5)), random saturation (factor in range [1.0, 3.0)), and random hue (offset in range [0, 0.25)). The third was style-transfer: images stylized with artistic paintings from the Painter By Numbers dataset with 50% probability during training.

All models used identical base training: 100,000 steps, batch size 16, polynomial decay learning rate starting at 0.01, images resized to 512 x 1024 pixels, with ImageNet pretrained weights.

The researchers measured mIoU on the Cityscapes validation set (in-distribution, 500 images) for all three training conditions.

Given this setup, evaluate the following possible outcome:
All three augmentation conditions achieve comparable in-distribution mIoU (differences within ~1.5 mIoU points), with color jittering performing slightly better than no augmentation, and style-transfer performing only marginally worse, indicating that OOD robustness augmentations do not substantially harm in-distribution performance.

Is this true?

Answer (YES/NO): NO